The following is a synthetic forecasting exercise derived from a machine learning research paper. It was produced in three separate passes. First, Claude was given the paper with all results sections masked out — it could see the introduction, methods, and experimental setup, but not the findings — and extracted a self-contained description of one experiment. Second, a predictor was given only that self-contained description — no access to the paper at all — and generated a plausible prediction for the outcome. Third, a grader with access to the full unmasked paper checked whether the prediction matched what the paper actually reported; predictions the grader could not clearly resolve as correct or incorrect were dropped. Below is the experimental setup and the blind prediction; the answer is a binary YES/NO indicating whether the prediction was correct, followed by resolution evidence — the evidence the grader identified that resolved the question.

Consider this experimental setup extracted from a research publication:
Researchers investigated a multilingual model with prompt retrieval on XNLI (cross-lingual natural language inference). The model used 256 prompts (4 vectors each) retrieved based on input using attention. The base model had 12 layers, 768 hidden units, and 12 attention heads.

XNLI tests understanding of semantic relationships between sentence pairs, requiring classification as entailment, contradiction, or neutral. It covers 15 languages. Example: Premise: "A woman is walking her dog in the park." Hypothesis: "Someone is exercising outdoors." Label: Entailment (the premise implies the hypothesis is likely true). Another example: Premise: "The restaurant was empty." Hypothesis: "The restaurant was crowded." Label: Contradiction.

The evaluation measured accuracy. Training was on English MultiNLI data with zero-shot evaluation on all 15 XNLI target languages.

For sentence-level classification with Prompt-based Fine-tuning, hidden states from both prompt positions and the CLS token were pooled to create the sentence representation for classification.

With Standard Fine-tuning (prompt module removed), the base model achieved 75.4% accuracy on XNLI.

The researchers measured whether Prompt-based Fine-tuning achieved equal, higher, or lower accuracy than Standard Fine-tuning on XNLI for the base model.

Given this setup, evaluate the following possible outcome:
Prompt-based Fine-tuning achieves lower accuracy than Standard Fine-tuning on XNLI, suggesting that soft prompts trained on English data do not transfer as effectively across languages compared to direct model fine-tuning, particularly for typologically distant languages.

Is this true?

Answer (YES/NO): YES